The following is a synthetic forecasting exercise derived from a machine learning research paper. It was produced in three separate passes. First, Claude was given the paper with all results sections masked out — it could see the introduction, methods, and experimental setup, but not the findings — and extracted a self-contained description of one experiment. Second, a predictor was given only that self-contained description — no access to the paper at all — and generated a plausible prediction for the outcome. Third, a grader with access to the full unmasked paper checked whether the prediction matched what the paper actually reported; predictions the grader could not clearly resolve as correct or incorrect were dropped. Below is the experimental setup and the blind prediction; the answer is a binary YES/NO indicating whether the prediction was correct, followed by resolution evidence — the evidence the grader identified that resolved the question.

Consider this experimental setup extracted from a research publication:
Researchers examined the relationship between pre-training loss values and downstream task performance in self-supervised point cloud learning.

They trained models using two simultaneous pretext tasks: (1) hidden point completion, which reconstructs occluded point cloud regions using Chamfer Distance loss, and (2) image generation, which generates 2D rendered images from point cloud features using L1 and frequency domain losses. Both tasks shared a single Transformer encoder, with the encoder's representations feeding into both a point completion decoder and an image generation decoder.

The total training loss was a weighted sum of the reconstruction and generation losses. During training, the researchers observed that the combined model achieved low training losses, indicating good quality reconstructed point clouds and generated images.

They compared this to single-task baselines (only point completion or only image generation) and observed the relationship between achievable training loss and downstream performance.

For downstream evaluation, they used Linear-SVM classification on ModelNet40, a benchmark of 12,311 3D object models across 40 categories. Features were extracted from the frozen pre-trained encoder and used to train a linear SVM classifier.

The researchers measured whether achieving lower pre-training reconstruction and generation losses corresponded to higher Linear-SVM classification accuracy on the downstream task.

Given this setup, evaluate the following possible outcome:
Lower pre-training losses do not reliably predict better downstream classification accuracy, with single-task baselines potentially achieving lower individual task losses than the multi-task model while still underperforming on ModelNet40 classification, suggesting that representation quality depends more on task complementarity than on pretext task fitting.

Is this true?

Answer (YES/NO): NO